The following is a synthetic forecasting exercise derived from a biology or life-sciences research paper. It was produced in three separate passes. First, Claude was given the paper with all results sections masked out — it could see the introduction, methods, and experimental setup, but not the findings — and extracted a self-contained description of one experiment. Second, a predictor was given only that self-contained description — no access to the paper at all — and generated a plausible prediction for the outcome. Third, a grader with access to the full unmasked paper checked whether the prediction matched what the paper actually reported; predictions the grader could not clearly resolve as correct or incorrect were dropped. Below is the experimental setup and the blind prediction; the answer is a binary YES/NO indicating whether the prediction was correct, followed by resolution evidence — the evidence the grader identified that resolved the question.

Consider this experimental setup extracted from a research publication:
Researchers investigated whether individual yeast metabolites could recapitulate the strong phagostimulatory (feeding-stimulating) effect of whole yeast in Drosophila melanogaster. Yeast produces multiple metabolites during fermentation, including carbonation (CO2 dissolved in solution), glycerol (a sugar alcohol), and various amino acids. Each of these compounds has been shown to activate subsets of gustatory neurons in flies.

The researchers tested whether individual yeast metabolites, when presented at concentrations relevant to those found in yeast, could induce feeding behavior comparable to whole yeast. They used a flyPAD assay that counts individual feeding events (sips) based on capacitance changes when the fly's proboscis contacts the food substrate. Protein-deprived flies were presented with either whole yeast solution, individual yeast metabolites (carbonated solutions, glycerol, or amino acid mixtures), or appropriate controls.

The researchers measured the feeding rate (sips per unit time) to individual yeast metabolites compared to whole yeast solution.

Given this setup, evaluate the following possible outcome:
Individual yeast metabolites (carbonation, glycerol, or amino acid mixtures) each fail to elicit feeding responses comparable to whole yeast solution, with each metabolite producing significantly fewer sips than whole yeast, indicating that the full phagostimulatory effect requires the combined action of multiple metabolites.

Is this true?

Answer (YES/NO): YES